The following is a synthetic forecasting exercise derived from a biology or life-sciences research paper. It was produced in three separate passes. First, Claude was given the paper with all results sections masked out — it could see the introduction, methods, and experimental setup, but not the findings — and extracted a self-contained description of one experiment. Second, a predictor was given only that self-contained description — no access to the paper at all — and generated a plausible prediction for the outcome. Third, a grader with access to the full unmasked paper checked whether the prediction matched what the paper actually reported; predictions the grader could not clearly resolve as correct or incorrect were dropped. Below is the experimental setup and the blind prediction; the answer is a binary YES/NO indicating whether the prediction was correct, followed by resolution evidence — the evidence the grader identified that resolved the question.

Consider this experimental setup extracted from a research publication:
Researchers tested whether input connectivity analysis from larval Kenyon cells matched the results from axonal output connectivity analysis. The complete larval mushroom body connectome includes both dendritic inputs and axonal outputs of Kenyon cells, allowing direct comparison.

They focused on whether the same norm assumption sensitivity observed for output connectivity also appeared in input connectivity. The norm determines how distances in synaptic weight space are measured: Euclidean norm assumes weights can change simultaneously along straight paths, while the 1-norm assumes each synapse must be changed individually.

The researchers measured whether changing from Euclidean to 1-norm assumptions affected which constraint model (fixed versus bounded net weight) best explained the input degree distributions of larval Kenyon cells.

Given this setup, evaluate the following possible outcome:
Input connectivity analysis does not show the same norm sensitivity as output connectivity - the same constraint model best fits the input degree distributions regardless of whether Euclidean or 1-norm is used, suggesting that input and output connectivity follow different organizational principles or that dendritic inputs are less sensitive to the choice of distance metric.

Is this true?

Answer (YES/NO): YES